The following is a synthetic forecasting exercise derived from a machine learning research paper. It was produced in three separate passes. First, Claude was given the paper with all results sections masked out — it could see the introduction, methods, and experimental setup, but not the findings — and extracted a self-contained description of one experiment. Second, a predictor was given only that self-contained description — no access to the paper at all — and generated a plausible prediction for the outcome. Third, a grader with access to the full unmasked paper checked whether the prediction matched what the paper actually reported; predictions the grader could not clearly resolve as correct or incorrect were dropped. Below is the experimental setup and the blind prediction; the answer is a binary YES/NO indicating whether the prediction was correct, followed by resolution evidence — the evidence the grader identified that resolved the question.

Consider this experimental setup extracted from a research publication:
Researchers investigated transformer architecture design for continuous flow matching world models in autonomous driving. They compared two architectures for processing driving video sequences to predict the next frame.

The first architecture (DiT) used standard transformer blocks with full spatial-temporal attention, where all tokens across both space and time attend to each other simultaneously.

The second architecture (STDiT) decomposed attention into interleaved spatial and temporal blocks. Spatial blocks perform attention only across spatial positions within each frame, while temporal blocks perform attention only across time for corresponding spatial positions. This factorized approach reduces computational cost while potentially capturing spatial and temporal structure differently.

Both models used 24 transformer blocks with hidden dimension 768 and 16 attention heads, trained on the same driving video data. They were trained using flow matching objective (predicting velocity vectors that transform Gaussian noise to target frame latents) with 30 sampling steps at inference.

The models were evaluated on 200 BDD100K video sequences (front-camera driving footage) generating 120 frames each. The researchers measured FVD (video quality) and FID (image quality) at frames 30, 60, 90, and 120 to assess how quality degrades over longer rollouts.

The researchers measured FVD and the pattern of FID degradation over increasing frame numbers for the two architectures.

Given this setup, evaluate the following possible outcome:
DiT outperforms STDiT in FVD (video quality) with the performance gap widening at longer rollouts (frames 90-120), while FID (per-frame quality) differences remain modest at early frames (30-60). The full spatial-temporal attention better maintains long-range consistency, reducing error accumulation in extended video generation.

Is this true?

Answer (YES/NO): NO